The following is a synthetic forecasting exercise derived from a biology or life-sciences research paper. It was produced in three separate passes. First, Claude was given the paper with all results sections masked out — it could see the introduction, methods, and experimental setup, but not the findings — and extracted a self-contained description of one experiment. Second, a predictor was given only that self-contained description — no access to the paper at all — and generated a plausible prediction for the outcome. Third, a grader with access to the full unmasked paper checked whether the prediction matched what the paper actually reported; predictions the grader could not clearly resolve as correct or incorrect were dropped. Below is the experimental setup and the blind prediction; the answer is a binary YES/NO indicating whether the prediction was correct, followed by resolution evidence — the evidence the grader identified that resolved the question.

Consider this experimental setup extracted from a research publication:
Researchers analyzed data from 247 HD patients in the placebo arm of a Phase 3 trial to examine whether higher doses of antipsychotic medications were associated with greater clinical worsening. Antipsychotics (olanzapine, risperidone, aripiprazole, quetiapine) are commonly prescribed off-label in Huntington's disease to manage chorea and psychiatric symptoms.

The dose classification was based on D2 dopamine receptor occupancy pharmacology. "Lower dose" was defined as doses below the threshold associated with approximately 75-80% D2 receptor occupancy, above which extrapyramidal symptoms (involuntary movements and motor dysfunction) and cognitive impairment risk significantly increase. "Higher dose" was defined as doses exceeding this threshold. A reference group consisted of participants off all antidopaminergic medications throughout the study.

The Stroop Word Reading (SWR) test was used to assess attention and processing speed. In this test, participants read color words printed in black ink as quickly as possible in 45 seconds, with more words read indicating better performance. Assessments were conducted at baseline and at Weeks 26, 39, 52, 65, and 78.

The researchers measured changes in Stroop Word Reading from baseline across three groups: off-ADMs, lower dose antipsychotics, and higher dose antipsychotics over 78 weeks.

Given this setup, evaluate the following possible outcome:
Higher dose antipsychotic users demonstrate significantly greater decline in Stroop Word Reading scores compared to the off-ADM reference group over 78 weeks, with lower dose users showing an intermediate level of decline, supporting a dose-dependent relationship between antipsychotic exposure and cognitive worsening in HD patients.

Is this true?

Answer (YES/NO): NO